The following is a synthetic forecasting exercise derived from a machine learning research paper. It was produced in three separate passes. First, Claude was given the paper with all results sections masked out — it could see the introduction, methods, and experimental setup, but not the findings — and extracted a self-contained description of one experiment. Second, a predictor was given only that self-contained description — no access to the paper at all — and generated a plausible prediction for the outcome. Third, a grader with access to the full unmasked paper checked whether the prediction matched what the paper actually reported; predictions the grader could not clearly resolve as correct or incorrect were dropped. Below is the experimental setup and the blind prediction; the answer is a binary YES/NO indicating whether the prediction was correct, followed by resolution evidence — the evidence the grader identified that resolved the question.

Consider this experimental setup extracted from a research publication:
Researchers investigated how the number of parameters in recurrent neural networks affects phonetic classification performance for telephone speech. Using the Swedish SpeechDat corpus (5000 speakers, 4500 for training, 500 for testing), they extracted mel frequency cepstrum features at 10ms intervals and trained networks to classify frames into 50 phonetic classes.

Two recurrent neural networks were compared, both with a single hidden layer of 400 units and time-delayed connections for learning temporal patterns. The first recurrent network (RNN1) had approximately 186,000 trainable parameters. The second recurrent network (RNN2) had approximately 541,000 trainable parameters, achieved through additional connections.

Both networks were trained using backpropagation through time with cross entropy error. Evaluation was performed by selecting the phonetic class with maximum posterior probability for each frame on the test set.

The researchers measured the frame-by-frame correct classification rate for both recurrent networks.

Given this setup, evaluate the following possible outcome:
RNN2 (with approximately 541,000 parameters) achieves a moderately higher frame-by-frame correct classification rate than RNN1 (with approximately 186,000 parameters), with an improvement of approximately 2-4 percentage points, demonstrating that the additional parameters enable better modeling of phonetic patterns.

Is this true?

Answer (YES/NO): NO